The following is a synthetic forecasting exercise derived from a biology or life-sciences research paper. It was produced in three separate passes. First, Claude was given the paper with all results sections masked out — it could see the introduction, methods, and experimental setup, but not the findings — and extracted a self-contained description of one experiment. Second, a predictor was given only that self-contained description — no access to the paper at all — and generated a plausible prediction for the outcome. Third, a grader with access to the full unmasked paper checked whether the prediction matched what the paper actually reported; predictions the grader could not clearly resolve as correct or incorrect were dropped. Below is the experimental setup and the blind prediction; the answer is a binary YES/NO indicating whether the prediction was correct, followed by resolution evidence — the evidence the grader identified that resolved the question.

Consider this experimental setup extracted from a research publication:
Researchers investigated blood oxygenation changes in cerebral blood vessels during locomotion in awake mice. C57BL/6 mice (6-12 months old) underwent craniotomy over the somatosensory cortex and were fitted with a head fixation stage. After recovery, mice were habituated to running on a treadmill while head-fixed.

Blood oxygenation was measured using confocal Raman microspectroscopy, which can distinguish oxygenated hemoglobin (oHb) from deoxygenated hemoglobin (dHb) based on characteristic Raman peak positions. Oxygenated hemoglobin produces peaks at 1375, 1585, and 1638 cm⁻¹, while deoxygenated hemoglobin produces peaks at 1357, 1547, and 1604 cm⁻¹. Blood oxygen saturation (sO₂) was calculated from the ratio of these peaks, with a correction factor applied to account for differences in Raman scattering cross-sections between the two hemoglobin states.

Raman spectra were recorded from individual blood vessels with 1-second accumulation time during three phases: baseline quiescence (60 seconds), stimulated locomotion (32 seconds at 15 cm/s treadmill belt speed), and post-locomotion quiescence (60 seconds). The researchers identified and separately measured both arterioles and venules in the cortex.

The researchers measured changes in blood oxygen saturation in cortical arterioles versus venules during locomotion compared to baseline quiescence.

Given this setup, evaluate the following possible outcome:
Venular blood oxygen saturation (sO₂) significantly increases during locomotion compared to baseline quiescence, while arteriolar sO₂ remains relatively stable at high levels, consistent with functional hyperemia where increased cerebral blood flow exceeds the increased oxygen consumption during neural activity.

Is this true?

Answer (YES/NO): YES